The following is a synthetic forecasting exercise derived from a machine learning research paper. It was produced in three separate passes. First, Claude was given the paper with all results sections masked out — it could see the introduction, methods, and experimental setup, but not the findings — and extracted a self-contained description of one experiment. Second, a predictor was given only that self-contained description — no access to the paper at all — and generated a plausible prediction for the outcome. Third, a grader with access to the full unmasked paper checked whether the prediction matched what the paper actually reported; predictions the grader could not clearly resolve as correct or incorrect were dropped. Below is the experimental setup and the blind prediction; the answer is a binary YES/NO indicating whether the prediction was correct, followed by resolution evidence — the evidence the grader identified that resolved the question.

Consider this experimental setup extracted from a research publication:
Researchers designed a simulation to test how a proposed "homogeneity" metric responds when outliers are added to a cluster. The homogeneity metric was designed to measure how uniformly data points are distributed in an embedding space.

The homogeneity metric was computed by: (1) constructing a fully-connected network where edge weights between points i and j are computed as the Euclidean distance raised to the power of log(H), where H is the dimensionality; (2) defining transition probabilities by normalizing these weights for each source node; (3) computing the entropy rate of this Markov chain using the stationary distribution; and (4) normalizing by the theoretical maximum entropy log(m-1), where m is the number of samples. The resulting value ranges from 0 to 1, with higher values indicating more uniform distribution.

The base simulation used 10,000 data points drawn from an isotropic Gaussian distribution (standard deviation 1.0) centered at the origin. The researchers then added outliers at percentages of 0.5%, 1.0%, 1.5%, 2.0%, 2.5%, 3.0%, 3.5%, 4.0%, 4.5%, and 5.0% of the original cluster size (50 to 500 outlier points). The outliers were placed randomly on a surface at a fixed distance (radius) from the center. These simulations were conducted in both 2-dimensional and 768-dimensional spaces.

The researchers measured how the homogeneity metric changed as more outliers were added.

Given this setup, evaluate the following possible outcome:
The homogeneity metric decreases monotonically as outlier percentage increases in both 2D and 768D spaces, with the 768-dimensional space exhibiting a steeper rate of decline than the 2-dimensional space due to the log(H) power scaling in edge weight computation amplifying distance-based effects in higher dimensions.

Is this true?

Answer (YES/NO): NO